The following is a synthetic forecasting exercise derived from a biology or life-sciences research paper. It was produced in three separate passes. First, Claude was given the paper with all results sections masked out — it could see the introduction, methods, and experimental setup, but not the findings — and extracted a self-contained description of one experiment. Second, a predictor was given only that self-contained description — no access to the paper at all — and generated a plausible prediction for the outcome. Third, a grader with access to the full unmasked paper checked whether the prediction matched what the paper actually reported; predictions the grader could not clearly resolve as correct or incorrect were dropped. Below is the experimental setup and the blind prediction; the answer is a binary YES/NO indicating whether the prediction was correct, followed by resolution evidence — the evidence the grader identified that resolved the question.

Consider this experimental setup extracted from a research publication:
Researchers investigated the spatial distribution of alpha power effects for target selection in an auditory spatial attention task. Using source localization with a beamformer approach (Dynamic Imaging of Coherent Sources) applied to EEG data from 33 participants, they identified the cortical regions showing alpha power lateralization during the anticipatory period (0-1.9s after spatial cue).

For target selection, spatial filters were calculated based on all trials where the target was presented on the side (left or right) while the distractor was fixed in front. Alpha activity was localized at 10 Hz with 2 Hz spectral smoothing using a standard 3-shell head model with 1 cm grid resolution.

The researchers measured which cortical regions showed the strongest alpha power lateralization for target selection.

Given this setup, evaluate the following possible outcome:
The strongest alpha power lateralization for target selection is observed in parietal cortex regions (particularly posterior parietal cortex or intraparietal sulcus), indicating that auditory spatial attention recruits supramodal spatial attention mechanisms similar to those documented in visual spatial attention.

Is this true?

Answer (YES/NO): YES